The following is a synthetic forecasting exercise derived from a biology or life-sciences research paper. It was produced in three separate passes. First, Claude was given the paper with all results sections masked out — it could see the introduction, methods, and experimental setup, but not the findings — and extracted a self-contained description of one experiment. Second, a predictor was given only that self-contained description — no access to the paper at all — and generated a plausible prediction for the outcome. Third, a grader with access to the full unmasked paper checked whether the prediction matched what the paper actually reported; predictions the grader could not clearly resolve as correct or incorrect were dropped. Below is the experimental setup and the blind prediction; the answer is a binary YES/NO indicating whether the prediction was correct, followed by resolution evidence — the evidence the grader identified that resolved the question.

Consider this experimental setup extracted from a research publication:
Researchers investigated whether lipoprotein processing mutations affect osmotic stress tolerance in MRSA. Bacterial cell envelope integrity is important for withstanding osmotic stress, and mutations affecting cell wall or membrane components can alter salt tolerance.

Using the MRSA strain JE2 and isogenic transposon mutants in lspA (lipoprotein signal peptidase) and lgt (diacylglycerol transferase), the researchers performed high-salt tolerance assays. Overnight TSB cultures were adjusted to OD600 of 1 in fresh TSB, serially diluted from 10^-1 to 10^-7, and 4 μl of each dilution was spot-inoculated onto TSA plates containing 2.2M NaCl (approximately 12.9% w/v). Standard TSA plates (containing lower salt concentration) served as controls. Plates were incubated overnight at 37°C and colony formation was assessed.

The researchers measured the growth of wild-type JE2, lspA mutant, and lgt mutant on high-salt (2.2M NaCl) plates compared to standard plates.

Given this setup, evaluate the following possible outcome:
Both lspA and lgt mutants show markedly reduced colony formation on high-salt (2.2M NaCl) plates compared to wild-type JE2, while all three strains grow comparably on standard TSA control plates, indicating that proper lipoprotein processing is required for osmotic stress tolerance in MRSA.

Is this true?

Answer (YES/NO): NO